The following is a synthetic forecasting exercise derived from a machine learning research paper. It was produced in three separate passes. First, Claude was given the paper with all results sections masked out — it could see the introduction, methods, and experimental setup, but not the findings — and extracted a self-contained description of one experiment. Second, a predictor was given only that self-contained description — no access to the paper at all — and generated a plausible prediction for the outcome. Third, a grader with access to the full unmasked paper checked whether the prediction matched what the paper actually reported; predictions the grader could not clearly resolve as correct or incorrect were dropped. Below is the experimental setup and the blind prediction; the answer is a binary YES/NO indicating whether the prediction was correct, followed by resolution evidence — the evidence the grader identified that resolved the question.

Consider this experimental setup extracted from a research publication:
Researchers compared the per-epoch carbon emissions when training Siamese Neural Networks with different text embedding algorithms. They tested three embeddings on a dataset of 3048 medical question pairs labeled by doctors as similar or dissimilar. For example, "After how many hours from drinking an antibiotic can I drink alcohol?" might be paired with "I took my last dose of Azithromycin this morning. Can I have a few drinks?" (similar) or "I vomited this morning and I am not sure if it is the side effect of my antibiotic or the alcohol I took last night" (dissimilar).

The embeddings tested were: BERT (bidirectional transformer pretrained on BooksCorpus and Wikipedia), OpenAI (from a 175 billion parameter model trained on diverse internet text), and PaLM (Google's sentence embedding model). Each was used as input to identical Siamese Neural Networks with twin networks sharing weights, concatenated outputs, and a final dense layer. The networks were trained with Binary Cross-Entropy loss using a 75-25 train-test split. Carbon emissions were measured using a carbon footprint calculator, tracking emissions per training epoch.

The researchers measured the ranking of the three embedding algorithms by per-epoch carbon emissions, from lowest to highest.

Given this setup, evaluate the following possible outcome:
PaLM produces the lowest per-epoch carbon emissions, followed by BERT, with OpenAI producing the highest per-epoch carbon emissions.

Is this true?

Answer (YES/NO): NO